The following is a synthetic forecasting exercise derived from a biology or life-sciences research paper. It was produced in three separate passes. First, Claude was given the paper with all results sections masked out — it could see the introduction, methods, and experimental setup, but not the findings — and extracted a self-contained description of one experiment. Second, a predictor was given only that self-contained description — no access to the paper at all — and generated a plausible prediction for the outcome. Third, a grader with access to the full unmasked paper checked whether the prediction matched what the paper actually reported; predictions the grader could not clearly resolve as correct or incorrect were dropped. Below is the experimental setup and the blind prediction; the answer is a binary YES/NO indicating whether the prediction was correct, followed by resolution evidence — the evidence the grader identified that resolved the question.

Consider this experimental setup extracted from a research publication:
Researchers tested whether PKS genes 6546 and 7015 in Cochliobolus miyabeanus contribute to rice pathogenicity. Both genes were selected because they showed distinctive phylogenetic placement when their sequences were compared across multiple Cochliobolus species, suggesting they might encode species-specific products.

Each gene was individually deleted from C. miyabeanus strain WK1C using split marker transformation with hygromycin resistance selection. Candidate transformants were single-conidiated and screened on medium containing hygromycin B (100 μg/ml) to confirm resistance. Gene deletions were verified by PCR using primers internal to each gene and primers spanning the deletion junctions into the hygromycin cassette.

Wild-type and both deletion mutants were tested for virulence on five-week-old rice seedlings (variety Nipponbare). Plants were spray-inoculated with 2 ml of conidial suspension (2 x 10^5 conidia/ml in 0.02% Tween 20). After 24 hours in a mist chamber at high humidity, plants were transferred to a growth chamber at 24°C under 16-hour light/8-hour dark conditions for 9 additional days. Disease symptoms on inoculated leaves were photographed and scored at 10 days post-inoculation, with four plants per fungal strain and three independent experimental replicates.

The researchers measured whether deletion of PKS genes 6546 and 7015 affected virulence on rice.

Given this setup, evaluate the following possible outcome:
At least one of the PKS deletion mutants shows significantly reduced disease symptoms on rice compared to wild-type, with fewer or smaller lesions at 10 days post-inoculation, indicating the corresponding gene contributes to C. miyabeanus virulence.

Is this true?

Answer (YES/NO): NO